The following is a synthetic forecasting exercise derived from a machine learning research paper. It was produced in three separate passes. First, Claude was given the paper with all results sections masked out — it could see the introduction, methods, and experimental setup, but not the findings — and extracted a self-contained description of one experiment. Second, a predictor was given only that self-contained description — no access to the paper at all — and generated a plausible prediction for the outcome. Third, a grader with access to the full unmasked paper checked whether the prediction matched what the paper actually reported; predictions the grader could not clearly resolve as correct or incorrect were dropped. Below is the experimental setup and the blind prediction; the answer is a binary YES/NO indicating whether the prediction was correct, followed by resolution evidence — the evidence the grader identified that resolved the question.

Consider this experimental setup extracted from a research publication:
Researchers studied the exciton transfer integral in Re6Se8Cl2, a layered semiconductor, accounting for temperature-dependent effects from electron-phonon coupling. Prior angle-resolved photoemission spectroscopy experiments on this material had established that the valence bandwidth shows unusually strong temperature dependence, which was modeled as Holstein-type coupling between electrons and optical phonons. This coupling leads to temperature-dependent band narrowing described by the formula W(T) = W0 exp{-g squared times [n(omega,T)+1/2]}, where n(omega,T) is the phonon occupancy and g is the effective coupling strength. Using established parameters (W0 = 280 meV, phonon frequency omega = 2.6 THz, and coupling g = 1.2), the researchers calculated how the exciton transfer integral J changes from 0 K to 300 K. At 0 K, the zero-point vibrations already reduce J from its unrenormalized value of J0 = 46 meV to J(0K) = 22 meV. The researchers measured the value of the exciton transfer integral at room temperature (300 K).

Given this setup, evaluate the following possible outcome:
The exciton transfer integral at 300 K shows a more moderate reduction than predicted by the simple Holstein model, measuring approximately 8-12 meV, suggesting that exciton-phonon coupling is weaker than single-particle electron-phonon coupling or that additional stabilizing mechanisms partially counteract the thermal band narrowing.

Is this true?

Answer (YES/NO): NO